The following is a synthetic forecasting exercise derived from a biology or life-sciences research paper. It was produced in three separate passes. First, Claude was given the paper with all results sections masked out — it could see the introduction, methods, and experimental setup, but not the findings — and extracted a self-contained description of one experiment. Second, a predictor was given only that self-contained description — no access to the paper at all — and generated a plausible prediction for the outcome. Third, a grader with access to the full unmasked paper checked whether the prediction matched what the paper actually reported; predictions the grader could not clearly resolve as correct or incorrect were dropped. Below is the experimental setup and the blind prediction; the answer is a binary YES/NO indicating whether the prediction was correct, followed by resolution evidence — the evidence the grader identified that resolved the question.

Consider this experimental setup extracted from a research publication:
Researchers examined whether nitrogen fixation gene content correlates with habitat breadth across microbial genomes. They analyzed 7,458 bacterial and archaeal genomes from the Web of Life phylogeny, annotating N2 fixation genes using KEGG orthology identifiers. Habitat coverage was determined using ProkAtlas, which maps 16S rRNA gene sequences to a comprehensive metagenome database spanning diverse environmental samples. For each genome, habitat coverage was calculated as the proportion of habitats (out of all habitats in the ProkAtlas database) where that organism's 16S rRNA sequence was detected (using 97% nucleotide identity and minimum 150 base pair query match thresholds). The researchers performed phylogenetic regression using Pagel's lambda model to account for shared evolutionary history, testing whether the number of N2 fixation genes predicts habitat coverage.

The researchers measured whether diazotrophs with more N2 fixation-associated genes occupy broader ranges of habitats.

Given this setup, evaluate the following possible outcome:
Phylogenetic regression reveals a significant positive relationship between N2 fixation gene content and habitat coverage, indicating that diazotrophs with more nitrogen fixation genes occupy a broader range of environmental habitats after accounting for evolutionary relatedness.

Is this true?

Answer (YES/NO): NO